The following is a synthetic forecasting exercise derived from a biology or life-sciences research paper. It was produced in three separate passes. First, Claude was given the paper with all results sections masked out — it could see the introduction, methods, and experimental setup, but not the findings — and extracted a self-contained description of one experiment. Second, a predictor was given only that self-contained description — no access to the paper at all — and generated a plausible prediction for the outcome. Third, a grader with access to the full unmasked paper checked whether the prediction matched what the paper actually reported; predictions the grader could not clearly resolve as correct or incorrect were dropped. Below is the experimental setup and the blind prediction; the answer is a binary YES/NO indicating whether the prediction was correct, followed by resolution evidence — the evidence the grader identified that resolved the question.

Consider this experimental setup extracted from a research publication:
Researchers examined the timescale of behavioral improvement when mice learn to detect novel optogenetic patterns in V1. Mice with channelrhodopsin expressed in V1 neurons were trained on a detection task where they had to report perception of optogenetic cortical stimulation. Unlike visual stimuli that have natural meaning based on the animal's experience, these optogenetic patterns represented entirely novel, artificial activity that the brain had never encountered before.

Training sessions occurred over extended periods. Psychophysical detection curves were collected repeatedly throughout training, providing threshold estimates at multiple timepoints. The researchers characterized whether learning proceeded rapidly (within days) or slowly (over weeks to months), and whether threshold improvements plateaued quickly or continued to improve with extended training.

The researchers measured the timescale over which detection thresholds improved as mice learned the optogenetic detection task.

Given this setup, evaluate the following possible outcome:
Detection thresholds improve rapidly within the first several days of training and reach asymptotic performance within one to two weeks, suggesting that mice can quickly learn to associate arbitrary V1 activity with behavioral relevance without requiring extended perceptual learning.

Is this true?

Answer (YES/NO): NO